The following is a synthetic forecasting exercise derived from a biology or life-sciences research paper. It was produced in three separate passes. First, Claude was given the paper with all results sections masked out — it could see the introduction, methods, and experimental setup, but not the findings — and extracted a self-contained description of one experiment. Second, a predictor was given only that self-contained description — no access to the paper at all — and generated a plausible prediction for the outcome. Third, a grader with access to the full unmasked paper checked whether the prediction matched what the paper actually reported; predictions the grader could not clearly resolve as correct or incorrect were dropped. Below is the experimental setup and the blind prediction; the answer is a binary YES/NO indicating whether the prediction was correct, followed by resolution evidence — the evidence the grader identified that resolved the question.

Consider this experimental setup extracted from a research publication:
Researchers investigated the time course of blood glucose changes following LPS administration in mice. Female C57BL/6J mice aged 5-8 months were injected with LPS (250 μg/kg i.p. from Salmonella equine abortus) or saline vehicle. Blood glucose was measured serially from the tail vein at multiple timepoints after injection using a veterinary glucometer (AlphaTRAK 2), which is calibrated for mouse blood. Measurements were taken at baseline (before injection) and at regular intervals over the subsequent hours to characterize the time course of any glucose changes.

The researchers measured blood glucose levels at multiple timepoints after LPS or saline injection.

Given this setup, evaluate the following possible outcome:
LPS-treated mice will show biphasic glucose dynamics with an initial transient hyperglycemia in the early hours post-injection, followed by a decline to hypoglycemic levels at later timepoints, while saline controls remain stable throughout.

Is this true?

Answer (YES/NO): NO